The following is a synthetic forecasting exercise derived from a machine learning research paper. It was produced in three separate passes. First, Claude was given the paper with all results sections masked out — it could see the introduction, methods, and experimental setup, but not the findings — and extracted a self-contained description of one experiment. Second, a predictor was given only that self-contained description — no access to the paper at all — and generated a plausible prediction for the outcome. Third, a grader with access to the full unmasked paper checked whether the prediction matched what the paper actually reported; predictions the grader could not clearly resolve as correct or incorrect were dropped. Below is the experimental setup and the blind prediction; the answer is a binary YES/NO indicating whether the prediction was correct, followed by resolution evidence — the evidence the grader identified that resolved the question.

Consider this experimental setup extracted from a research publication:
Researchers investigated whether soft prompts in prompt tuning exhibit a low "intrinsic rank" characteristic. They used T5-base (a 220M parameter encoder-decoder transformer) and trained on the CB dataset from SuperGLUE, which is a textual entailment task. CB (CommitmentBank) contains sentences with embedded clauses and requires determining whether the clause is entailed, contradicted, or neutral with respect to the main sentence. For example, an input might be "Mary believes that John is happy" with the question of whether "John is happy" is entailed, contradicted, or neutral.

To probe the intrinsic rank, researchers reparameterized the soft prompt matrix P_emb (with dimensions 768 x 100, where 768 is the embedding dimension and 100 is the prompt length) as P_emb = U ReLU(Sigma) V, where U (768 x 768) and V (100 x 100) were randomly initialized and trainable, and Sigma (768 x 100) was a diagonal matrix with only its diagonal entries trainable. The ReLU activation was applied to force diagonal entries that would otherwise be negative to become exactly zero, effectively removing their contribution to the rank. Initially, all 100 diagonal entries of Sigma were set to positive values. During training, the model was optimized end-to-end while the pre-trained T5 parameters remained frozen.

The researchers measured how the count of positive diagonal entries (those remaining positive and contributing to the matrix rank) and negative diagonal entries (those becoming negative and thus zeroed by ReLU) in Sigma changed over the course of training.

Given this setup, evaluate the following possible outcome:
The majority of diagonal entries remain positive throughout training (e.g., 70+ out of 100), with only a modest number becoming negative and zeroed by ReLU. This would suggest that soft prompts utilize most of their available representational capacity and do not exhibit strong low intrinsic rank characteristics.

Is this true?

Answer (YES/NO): NO